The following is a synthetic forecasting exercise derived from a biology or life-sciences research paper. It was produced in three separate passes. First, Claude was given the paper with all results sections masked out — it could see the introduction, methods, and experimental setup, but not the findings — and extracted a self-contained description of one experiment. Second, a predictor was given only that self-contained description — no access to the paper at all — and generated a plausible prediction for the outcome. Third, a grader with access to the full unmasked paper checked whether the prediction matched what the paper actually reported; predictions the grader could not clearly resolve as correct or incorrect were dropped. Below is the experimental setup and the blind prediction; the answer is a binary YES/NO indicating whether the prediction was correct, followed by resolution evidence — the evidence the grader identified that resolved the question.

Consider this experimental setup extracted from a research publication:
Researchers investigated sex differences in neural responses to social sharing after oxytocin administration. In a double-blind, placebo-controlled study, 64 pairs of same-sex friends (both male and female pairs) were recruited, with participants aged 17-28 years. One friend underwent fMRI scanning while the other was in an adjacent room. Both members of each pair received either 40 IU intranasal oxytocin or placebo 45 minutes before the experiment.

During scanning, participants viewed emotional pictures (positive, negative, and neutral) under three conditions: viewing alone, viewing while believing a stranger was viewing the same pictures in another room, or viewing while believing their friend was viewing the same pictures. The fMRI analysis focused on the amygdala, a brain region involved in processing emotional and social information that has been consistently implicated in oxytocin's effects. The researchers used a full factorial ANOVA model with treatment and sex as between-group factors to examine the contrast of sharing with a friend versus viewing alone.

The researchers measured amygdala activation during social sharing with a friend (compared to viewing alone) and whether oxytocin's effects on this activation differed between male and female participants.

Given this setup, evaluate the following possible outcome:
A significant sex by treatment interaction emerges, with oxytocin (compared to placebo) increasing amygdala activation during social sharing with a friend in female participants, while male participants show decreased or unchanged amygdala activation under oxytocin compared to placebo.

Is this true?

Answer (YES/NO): NO